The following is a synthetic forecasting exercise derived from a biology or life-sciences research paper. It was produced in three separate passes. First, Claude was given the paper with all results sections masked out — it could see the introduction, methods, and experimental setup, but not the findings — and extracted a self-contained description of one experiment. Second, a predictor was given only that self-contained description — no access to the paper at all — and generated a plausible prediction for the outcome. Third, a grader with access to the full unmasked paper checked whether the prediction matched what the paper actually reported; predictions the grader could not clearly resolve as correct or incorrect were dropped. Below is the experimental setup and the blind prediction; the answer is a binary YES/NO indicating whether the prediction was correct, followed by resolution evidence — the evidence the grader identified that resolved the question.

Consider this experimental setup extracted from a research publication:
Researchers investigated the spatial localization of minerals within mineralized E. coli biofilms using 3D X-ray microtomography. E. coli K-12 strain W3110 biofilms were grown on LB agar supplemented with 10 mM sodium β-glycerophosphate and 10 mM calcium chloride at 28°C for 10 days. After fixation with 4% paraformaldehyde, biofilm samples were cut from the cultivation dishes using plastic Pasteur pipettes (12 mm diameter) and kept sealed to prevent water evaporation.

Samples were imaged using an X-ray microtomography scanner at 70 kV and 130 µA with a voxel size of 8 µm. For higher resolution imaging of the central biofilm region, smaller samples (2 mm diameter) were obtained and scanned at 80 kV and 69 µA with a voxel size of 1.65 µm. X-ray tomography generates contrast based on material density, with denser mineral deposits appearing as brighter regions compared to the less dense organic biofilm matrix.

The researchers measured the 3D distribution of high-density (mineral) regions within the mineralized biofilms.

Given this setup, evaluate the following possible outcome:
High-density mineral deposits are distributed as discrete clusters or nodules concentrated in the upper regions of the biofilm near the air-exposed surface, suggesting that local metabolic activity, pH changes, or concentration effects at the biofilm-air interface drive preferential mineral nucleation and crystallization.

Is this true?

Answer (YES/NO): NO